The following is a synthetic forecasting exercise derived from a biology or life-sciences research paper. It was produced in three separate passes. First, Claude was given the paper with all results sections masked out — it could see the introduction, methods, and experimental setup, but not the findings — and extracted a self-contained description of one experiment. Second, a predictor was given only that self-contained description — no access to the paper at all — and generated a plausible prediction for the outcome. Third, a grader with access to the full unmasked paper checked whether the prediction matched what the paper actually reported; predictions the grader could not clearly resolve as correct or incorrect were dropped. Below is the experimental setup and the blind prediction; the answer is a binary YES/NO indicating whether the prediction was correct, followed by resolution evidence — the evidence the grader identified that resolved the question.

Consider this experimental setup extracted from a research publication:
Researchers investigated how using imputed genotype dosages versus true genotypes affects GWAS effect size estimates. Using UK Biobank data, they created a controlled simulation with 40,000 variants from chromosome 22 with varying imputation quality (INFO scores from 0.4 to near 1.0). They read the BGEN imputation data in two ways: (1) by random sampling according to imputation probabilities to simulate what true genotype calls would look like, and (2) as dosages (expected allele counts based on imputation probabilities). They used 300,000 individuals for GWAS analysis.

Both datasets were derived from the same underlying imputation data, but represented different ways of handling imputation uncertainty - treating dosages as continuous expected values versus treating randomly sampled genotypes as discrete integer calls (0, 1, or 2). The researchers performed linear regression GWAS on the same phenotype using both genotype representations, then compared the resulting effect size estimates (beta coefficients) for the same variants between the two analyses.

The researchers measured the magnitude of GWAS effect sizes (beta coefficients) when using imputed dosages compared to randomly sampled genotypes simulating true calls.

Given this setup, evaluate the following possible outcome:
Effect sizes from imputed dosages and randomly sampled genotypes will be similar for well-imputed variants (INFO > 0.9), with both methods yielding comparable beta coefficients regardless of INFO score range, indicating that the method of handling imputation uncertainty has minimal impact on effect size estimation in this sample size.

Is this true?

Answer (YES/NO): NO